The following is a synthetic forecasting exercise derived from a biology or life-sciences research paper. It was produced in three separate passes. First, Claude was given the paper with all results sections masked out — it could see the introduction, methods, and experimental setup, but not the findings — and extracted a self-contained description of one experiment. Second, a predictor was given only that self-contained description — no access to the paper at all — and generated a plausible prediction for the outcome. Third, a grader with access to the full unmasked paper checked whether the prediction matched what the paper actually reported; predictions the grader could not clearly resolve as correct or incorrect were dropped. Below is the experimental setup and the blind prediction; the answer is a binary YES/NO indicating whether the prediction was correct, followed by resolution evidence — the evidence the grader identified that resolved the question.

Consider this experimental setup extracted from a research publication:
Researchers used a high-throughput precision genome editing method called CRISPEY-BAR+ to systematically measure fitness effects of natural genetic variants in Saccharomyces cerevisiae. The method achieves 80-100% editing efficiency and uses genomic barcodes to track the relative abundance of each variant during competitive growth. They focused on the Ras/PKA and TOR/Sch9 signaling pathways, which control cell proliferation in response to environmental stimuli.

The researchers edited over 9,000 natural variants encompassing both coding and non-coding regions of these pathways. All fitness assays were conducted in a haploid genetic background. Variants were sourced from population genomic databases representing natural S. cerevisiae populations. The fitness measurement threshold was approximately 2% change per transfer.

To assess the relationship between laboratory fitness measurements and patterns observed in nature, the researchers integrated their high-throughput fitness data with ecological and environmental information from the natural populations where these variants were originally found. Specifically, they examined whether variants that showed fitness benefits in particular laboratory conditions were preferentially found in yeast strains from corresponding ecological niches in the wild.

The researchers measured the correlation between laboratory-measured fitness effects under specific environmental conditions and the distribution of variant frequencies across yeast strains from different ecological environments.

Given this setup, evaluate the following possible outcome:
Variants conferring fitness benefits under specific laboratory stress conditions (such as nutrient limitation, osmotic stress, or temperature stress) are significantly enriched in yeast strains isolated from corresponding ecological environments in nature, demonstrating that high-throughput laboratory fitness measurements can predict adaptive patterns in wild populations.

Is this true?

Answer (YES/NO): YES